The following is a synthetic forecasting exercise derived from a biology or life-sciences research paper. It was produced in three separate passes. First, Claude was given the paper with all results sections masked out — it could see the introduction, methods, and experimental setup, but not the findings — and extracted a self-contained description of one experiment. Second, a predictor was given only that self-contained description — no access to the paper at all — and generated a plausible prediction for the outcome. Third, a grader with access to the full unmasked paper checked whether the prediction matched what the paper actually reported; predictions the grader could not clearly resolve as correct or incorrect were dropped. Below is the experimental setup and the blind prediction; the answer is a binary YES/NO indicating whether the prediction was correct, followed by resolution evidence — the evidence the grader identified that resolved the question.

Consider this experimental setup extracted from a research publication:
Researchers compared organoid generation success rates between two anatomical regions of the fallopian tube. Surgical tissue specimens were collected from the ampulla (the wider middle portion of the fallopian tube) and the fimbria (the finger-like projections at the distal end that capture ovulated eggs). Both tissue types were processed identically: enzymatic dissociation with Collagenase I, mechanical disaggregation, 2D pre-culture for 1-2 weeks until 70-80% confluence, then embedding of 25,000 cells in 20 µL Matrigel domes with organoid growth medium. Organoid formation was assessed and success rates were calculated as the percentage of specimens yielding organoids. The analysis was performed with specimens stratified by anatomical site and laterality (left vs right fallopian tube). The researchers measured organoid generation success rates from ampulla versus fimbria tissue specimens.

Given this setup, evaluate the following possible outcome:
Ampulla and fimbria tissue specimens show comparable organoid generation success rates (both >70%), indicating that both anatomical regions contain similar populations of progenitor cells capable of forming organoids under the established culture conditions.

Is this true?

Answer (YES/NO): NO